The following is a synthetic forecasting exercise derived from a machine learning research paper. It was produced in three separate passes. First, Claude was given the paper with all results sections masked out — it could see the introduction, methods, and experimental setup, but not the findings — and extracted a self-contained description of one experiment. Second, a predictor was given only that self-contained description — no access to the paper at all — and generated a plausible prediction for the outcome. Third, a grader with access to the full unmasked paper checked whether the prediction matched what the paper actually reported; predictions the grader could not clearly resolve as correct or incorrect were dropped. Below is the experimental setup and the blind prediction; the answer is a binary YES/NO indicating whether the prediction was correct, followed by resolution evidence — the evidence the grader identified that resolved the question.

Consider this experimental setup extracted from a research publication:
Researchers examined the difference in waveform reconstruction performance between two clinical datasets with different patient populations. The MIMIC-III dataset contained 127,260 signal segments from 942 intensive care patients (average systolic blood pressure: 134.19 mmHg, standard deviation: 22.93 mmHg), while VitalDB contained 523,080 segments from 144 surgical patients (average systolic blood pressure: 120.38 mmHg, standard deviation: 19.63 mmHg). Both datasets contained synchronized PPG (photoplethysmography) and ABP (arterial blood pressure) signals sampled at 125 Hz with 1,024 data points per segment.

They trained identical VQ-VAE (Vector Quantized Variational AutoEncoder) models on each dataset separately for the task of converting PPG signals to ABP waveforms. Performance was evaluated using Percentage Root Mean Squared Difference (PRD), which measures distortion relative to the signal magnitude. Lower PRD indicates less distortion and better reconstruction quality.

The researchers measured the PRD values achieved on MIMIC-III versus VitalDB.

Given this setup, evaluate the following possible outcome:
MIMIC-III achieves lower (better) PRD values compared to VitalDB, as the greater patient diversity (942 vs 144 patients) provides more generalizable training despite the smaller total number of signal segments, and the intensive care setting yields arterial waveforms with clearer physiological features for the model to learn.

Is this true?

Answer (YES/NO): NO